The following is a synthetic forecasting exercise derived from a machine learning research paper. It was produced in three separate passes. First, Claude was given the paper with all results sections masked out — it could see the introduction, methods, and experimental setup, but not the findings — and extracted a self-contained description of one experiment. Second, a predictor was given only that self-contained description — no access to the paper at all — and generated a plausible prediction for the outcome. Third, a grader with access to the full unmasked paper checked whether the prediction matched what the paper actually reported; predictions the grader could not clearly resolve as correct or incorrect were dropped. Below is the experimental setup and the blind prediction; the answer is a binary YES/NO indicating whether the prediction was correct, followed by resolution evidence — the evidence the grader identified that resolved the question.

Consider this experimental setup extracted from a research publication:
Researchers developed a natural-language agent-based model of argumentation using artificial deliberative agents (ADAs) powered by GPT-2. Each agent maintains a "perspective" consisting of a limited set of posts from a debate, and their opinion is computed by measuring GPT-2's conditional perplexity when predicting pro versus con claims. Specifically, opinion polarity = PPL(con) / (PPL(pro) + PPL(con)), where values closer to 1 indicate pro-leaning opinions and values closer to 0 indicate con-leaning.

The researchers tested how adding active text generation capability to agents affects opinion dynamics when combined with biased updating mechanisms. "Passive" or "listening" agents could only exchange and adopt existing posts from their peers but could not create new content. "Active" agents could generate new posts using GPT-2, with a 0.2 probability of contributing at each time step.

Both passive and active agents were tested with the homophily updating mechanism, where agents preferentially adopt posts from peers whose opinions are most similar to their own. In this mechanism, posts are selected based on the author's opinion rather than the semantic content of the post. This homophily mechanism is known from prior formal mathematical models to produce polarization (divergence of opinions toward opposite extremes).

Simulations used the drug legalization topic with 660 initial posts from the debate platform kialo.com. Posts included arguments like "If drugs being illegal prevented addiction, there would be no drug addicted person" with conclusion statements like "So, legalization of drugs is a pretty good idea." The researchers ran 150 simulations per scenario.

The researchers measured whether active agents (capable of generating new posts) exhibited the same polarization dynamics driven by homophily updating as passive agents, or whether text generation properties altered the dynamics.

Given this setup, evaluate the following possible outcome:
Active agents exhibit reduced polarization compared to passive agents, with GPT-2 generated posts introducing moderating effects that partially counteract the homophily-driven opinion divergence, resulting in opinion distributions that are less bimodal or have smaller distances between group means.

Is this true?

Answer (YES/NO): YES